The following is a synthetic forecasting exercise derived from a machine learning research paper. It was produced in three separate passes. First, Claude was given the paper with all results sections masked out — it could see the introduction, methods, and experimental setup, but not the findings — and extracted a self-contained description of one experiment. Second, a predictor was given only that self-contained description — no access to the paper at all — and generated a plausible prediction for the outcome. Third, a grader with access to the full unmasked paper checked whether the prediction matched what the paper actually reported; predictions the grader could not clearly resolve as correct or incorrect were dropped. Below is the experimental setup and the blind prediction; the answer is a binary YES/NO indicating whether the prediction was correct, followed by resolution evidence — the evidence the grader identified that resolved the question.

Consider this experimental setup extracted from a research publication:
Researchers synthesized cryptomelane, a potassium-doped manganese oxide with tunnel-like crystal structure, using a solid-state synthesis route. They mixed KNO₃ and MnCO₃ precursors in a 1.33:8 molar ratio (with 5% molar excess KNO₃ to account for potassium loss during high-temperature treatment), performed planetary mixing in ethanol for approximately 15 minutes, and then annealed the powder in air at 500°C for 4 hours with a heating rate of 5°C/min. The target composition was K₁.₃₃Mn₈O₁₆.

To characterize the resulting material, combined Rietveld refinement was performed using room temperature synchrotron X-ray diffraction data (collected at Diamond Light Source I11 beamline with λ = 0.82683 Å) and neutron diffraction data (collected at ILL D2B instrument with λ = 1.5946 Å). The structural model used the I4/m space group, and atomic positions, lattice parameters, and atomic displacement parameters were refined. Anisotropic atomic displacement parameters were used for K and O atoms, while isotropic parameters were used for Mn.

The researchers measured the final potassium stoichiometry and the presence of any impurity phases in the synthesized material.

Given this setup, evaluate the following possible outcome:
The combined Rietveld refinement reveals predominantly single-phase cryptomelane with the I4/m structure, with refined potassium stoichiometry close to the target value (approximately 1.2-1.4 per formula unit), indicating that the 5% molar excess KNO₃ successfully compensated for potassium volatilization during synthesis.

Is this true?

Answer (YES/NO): NO